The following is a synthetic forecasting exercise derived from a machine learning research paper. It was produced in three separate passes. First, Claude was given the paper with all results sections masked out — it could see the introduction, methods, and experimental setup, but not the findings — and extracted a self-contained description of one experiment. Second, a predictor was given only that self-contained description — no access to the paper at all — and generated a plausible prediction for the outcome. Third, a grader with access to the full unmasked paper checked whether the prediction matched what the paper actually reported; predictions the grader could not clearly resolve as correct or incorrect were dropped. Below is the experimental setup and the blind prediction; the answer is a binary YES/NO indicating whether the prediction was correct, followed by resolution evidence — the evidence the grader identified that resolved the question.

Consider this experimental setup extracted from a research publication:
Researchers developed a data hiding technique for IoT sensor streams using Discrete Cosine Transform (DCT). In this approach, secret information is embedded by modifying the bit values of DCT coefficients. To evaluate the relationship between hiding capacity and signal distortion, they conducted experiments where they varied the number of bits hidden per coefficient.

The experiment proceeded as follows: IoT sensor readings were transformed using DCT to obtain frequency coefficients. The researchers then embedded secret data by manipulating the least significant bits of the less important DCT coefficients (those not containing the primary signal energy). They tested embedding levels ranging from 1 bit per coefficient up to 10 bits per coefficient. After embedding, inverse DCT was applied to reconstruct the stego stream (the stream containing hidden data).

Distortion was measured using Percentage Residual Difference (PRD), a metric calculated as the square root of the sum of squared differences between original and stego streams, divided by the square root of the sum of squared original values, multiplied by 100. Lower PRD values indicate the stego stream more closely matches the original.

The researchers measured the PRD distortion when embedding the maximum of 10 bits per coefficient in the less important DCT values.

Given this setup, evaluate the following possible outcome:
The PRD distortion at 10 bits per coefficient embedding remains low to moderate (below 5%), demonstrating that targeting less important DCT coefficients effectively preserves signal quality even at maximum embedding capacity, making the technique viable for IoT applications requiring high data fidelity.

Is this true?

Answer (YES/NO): YES